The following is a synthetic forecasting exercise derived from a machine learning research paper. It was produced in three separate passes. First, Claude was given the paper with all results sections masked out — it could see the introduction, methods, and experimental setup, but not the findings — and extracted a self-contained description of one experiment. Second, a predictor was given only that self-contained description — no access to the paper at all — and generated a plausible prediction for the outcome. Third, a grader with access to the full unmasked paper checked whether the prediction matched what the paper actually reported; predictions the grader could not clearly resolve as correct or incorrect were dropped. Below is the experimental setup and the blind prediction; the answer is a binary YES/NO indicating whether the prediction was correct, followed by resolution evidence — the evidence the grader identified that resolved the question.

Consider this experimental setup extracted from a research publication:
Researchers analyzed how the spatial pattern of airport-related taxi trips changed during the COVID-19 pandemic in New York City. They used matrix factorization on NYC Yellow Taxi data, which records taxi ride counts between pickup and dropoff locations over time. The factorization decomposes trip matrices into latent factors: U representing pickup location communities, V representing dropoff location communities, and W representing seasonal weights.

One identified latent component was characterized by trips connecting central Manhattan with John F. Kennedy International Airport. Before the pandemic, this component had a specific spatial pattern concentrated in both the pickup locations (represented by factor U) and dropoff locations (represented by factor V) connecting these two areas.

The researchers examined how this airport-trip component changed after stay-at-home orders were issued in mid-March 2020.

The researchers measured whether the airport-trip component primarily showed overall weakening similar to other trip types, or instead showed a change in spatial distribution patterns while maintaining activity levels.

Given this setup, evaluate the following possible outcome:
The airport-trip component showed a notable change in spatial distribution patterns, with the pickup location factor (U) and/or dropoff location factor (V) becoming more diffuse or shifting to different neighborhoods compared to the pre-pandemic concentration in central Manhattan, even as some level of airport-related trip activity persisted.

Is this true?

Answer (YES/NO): YES